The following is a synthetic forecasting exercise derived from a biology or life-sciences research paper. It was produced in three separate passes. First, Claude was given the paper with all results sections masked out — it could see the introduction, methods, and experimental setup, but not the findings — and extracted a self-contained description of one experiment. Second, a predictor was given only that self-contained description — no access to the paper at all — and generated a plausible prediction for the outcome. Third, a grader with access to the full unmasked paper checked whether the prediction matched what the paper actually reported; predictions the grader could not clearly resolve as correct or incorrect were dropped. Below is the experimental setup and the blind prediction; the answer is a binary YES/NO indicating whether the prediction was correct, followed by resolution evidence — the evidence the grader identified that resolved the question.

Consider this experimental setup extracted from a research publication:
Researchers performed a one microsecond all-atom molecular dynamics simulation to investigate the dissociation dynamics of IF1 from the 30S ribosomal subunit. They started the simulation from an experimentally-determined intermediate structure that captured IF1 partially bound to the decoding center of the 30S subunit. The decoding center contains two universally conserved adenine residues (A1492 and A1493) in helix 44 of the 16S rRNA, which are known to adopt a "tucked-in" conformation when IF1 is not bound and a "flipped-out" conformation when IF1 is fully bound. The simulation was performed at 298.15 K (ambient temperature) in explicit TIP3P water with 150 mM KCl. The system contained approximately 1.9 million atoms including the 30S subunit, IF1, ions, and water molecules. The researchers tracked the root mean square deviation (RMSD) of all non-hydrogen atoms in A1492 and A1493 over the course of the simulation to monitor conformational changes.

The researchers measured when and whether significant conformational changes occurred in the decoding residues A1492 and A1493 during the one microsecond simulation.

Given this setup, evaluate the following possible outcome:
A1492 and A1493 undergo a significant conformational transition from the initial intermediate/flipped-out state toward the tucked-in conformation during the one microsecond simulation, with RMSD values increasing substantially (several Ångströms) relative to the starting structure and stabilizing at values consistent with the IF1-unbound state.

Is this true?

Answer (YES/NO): NO